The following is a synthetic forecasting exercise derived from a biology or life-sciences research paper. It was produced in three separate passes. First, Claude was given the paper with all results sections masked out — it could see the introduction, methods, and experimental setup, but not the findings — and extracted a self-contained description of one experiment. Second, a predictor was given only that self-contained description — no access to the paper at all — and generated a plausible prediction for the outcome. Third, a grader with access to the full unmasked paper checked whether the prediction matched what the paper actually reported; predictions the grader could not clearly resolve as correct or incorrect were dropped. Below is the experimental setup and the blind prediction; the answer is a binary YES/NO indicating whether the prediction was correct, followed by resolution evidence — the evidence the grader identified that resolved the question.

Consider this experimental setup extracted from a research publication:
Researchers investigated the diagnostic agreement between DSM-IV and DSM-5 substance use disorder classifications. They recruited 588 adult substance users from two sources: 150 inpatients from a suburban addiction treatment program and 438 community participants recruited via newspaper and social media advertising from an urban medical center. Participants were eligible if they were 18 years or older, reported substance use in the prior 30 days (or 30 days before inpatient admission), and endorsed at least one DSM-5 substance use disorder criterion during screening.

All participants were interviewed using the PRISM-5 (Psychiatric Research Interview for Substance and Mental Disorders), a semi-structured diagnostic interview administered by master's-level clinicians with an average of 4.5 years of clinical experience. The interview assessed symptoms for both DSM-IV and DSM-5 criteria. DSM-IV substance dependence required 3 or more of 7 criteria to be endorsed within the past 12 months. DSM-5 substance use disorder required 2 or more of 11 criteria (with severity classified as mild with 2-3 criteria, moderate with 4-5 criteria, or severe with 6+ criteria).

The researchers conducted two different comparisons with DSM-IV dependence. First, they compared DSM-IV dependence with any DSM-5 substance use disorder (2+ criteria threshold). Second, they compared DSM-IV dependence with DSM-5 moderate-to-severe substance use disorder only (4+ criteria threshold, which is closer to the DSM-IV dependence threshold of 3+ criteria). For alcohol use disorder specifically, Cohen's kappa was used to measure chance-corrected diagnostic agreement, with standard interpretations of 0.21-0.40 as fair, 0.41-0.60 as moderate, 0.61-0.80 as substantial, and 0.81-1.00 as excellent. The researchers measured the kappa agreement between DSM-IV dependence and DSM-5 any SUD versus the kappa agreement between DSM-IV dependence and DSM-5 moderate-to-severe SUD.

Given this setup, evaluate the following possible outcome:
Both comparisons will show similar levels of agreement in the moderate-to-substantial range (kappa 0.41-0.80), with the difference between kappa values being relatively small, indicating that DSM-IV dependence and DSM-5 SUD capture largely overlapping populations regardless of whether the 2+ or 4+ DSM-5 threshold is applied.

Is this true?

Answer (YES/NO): NO